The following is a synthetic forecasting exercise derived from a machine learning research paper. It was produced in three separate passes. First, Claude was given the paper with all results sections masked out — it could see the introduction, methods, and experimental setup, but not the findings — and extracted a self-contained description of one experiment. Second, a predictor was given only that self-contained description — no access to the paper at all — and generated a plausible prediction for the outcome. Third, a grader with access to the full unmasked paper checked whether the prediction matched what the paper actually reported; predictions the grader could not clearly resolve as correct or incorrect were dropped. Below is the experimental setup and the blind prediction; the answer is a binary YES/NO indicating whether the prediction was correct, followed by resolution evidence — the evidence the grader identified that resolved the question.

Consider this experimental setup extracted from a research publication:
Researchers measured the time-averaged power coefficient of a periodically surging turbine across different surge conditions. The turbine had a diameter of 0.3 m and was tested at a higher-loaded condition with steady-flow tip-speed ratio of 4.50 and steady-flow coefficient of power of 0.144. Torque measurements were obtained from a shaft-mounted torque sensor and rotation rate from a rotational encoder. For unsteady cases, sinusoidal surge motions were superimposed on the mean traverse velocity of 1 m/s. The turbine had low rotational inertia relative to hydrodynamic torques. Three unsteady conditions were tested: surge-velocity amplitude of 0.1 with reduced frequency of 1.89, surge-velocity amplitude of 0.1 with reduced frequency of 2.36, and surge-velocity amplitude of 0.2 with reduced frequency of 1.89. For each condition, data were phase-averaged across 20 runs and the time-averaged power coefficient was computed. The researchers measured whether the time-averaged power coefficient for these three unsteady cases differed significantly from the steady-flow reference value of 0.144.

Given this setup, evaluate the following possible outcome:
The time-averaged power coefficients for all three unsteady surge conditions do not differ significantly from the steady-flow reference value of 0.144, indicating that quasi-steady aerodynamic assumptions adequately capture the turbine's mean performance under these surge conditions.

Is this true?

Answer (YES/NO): YES